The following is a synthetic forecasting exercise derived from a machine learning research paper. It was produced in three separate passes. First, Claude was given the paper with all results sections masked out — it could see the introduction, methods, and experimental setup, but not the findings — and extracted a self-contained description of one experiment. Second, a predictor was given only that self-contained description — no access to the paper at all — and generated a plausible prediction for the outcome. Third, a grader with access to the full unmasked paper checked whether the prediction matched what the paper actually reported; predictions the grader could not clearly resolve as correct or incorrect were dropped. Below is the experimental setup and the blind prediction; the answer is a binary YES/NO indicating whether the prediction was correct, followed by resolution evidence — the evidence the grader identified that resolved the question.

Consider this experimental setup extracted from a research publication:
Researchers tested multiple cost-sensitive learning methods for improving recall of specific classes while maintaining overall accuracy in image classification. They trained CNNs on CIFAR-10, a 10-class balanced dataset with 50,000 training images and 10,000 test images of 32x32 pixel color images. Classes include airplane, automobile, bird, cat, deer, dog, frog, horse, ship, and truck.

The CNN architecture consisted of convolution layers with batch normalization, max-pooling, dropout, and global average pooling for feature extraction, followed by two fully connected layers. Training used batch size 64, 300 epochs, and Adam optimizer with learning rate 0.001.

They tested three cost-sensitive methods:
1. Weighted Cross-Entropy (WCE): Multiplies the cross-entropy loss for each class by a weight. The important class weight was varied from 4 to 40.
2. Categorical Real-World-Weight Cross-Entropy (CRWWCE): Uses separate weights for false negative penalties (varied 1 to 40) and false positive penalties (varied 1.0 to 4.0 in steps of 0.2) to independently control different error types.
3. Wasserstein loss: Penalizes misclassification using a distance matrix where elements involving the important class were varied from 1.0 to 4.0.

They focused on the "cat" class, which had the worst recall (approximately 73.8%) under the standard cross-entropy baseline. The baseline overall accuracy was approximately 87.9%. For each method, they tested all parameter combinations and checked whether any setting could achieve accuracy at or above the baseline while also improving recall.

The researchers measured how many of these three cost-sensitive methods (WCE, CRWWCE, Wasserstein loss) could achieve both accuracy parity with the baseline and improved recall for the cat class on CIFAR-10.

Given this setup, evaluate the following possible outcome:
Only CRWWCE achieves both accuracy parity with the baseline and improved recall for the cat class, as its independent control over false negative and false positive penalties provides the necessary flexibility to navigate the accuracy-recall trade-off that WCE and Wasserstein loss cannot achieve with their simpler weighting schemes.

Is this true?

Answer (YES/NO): NO